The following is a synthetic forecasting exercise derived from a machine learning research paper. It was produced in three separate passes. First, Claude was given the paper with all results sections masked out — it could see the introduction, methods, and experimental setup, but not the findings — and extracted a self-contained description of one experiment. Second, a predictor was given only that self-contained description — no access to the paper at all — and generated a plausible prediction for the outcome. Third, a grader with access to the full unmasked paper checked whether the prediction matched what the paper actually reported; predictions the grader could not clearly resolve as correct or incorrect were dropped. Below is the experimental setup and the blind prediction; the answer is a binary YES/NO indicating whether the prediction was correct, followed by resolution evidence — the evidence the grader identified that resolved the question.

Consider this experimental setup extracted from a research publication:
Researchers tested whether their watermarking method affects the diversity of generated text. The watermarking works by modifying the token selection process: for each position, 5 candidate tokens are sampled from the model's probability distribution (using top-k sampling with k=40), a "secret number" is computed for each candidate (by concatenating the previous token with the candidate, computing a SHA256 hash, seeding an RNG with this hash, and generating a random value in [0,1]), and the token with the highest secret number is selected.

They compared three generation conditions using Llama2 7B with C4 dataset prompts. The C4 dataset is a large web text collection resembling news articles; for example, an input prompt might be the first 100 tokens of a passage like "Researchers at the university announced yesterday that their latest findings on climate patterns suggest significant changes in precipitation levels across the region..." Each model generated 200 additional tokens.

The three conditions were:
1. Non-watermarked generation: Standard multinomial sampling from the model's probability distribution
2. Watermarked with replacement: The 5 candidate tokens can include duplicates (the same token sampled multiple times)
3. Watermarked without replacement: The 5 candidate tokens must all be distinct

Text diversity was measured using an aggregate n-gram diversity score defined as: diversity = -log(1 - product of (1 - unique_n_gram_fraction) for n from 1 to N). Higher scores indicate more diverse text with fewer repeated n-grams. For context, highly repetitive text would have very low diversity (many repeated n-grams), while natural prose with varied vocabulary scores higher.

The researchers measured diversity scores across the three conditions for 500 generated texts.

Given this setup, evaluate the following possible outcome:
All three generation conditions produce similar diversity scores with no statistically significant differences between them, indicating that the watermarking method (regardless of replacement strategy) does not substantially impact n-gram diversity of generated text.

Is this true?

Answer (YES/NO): NO